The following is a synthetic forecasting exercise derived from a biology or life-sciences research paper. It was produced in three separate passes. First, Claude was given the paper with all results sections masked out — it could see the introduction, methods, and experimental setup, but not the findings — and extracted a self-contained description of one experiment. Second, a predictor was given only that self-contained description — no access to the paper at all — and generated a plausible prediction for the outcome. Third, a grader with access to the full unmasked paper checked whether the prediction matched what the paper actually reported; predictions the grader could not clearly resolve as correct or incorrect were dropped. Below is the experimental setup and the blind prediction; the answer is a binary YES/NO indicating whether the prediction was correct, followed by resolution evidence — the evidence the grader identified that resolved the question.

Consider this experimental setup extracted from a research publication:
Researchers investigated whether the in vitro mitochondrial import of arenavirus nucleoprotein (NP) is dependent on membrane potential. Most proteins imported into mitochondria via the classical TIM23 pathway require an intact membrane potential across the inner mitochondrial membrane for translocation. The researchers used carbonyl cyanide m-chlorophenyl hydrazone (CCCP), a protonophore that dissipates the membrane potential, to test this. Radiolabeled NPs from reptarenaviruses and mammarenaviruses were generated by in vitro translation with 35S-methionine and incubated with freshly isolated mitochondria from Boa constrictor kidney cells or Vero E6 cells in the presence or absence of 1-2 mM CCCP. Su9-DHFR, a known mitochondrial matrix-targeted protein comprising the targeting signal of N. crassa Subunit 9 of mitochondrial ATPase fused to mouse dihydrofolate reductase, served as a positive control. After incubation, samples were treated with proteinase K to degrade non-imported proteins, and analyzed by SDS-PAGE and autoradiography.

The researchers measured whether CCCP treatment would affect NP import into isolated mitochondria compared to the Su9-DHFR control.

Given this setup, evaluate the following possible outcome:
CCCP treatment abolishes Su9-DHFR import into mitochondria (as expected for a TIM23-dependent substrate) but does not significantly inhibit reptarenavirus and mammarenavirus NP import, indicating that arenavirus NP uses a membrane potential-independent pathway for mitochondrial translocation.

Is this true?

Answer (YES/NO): NO